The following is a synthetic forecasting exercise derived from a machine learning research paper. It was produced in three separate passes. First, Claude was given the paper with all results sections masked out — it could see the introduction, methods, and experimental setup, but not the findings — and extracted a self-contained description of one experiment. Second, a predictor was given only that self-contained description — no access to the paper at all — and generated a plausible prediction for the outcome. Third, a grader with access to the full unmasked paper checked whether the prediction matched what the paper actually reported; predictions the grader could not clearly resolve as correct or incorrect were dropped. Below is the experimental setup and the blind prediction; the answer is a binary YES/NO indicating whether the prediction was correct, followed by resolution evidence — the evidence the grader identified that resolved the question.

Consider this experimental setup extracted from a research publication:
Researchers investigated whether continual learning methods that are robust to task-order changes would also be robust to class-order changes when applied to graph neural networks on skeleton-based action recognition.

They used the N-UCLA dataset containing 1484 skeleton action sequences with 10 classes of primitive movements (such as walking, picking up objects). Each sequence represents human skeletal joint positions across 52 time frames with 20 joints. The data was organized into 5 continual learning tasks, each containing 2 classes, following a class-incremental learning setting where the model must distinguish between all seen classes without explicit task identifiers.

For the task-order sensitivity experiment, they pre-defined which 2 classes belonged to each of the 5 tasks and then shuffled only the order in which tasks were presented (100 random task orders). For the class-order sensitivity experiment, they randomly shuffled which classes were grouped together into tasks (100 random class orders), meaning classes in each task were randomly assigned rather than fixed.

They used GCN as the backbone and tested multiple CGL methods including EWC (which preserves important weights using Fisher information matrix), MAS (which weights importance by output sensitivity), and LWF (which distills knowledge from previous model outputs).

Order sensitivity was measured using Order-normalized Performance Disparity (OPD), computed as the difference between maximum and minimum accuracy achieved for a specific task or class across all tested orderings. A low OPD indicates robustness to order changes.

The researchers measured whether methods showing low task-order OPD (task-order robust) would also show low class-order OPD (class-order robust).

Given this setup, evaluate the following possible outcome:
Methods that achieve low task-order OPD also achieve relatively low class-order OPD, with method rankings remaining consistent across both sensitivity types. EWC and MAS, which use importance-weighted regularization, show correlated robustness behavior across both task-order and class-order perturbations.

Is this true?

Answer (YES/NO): NO